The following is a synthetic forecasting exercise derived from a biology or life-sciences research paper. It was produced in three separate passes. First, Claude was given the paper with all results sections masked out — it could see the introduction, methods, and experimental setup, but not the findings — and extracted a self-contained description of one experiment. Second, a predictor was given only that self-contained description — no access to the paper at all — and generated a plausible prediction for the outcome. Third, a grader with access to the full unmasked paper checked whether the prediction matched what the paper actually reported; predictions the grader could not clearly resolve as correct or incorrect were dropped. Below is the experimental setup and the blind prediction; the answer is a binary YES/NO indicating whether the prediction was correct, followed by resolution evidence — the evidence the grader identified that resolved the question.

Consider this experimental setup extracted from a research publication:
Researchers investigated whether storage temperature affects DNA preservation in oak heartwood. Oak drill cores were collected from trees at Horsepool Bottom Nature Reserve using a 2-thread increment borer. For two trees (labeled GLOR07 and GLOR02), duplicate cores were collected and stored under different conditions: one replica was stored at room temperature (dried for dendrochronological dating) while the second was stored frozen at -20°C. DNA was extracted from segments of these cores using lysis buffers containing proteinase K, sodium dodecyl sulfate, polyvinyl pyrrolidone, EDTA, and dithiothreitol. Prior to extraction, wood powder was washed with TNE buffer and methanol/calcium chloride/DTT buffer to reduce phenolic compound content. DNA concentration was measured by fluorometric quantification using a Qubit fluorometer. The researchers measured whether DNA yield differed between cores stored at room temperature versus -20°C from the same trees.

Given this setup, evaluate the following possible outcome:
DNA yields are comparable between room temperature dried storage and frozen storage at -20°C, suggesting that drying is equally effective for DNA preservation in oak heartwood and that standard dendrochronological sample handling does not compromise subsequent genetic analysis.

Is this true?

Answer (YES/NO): NO